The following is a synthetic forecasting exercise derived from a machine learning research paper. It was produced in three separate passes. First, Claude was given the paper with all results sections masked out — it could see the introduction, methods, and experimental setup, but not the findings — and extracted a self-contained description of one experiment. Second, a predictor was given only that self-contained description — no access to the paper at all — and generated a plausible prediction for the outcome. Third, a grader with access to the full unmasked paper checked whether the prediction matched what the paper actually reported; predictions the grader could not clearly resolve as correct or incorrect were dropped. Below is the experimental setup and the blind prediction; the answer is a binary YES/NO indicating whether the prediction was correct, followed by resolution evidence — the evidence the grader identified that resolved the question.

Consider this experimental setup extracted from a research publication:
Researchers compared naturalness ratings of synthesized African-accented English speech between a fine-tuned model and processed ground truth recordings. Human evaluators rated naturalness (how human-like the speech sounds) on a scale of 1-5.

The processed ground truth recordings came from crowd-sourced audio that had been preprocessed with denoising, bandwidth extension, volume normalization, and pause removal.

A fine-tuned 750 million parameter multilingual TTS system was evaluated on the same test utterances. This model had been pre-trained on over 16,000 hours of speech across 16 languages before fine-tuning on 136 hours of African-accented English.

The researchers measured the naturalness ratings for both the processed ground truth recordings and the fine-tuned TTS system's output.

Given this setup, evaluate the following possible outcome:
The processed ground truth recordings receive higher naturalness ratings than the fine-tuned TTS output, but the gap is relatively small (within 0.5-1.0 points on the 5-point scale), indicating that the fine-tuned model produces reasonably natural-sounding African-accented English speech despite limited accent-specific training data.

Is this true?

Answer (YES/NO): NO